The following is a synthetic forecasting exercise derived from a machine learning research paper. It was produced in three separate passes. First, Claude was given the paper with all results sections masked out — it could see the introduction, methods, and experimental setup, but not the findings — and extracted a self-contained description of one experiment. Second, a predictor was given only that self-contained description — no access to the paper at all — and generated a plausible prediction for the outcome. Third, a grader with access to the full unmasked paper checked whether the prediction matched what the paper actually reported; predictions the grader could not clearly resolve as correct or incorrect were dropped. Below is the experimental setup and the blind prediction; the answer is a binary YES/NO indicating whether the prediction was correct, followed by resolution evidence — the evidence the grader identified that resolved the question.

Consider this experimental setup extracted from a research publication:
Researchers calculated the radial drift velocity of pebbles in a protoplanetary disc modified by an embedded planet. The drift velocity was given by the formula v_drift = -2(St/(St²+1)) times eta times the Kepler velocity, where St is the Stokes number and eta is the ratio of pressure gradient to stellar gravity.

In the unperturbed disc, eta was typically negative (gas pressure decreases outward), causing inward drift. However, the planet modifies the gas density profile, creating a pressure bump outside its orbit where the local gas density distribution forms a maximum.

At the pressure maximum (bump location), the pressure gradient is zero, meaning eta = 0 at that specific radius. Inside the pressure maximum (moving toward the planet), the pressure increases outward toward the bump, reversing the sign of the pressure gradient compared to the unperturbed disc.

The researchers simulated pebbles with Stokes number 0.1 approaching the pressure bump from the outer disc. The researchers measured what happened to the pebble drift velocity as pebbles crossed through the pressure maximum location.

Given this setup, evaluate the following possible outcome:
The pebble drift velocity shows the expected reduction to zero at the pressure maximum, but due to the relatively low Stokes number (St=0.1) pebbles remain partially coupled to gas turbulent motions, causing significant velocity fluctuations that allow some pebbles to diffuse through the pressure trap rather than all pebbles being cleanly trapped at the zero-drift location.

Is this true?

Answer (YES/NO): YES